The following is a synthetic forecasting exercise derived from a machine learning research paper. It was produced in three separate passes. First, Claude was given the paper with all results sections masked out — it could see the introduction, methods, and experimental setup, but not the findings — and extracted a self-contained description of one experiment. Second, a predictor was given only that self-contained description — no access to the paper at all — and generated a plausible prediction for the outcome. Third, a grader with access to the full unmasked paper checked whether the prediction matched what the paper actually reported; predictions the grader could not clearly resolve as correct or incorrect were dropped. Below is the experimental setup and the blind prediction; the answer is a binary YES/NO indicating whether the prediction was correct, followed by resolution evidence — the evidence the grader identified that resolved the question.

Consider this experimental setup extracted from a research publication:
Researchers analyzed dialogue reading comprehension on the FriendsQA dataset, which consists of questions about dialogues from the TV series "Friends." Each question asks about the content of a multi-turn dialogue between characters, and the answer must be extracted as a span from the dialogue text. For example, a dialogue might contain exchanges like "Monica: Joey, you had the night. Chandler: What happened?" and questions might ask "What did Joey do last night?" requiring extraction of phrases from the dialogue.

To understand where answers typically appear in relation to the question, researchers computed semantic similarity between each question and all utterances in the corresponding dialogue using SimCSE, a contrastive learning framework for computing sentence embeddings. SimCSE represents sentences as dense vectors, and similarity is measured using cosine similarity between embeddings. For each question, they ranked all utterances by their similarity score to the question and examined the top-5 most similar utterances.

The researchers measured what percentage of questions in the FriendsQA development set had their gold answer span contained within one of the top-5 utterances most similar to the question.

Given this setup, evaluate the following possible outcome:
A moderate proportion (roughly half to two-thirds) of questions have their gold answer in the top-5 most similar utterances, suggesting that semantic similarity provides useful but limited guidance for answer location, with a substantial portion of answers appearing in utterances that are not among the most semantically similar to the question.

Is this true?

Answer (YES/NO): NO